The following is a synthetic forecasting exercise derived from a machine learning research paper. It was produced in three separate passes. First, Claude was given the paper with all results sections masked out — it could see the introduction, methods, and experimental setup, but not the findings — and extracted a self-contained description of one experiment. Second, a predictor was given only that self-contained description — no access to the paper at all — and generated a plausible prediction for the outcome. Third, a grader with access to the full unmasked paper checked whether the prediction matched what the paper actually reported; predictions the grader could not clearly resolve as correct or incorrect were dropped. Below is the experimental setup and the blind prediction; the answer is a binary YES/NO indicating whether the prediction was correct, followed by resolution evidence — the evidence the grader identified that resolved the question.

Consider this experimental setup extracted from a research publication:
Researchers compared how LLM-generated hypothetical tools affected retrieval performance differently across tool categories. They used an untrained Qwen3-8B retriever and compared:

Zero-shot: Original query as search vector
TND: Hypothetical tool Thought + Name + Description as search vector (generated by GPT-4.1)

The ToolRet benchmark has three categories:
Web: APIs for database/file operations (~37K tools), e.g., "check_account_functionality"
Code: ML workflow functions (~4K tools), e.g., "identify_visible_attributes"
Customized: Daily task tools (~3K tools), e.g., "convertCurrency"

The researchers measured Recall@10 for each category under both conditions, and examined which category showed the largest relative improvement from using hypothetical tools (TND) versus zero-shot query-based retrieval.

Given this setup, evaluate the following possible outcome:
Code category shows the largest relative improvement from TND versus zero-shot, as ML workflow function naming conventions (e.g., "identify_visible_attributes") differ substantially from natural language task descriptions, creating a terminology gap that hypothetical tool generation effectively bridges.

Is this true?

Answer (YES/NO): YES